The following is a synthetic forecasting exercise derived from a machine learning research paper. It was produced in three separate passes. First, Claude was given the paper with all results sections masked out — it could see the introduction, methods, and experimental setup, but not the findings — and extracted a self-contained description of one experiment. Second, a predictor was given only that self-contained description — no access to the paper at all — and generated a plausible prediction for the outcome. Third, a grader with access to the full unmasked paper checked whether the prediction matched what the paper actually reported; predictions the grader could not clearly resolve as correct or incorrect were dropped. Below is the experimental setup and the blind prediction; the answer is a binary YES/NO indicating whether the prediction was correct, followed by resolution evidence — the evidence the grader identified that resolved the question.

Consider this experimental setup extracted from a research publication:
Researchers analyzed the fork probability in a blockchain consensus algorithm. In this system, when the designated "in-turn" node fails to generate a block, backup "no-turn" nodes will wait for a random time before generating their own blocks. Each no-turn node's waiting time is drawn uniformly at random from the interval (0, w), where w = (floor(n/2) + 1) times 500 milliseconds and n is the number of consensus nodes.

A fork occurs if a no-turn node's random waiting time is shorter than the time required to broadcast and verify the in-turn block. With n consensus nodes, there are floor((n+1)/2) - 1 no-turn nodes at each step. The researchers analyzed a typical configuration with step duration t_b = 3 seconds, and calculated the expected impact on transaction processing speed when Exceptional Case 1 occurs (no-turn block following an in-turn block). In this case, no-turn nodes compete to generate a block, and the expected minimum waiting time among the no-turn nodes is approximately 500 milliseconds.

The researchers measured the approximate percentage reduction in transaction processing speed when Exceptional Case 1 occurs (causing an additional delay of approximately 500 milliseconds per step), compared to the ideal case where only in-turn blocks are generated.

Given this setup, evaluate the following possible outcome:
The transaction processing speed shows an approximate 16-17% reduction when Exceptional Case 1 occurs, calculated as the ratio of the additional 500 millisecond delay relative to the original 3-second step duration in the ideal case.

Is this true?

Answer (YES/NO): NO